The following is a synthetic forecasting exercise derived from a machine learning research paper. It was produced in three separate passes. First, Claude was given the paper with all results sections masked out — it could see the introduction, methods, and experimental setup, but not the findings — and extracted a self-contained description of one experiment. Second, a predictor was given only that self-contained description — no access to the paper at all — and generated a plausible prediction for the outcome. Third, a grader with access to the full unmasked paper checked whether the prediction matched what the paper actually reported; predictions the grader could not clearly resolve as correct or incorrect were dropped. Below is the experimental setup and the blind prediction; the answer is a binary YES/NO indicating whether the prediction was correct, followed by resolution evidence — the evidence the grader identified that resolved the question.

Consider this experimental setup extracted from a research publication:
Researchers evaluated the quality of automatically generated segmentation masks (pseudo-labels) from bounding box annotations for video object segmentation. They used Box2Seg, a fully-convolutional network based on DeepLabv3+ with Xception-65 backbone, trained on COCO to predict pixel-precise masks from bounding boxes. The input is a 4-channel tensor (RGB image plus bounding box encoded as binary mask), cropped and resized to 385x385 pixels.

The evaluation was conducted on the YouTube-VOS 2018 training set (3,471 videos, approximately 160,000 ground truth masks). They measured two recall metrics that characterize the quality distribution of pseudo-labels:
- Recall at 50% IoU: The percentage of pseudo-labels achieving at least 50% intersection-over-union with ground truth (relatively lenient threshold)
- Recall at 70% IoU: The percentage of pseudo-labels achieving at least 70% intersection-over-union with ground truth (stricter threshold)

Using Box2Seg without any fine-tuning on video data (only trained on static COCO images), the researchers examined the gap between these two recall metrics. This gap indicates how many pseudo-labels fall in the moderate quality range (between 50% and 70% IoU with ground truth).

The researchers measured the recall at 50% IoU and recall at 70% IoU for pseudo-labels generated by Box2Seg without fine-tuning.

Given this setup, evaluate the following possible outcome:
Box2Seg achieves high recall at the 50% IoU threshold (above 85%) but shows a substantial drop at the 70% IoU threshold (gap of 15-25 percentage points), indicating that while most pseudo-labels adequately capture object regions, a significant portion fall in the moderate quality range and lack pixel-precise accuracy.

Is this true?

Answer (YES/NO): NO